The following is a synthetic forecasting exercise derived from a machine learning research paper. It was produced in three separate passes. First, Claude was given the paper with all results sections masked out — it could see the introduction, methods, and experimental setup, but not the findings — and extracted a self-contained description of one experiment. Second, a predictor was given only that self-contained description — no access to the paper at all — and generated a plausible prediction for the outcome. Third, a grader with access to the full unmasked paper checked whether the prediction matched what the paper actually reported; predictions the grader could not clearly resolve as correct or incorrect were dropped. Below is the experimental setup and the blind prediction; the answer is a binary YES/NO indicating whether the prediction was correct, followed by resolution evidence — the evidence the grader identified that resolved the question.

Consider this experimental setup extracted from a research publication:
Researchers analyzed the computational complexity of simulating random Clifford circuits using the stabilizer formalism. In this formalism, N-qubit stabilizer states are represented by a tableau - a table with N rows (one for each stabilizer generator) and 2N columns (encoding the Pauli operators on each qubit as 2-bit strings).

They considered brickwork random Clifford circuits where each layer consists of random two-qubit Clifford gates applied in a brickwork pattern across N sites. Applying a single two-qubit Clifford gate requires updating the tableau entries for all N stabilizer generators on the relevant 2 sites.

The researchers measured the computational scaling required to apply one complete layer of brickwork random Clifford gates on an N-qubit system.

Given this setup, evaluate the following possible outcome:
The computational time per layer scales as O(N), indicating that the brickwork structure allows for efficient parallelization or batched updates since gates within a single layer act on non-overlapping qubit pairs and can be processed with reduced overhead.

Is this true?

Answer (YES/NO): NO